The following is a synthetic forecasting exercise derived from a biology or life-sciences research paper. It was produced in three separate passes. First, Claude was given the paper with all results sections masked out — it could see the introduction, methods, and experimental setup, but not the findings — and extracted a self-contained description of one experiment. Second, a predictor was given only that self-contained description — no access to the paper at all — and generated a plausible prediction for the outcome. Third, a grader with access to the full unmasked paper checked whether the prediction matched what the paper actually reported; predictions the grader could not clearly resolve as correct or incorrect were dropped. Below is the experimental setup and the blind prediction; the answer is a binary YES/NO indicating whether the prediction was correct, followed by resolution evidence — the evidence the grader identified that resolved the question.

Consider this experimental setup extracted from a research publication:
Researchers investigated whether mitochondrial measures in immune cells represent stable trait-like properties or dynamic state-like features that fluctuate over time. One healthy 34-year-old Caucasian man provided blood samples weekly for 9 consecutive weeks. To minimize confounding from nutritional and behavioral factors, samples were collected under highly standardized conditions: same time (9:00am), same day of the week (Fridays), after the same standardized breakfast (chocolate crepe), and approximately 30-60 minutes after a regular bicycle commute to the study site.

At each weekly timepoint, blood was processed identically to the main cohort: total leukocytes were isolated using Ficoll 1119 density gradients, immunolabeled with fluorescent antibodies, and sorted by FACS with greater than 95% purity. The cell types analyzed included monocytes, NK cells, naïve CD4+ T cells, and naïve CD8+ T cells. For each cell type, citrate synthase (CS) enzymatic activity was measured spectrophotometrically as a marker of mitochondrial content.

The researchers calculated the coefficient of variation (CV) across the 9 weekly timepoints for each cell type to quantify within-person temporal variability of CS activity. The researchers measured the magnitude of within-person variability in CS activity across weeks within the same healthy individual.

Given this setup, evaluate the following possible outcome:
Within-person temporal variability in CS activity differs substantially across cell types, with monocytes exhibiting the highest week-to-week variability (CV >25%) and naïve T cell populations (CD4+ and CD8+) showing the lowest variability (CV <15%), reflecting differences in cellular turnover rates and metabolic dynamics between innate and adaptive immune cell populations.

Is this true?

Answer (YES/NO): NO